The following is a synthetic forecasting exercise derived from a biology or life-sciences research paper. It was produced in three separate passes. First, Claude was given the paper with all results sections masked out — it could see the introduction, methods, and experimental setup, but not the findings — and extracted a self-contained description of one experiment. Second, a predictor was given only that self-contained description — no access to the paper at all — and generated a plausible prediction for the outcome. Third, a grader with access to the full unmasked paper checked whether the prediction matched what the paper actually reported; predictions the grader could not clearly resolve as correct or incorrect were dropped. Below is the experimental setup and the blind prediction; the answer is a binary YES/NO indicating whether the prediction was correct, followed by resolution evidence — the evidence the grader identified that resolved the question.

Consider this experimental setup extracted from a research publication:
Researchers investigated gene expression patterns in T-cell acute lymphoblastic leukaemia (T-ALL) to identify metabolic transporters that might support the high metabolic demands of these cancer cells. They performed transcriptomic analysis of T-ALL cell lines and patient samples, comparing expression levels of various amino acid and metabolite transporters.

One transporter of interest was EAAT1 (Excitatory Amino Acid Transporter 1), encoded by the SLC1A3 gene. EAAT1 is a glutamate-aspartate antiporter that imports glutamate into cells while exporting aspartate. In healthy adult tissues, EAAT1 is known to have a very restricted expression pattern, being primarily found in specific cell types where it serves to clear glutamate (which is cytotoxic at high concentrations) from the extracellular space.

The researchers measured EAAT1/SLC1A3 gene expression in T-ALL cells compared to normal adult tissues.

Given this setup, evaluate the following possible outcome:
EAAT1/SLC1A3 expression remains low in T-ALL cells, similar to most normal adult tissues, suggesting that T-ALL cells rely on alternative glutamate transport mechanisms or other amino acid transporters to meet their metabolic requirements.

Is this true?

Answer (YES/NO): NO